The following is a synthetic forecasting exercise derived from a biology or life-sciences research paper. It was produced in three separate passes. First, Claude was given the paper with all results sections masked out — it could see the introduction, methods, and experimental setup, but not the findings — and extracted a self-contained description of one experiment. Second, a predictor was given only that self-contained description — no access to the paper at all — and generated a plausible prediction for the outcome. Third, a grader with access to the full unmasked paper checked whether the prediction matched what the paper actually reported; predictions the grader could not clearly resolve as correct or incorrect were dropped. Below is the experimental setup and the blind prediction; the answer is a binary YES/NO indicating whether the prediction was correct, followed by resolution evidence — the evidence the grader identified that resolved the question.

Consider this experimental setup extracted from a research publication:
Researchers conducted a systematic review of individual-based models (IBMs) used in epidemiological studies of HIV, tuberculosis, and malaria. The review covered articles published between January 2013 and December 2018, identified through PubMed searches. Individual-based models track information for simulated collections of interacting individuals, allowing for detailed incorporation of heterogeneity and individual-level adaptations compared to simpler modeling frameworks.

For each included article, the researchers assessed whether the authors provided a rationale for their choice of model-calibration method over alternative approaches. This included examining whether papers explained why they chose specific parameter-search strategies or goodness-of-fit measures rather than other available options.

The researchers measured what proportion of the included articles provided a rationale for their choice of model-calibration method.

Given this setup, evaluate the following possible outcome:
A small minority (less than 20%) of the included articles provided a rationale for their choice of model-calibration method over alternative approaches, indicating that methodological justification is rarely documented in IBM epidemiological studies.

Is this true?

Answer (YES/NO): YES